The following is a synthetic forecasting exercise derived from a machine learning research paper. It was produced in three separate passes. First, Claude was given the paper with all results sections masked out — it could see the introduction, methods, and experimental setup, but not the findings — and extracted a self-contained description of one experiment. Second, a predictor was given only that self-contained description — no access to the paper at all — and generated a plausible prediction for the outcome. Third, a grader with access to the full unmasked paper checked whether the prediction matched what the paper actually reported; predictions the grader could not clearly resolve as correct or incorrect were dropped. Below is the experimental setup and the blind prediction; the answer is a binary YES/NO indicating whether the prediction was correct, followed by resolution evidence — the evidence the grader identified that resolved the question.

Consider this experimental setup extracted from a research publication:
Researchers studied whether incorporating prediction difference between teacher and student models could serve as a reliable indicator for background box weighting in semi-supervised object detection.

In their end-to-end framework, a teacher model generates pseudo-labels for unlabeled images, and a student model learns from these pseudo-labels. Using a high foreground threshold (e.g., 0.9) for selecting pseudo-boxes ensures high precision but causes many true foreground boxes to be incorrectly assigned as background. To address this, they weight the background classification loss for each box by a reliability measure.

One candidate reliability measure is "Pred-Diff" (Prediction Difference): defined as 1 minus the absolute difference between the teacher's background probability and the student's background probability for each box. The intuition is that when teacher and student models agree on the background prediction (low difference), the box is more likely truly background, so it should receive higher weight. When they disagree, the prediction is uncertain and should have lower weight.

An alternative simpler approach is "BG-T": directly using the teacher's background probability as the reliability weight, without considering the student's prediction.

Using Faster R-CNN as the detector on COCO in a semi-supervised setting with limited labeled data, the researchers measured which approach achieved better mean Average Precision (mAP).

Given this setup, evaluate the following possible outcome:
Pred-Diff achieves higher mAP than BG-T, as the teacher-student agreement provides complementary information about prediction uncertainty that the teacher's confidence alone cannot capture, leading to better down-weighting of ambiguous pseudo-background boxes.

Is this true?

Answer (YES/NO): NO